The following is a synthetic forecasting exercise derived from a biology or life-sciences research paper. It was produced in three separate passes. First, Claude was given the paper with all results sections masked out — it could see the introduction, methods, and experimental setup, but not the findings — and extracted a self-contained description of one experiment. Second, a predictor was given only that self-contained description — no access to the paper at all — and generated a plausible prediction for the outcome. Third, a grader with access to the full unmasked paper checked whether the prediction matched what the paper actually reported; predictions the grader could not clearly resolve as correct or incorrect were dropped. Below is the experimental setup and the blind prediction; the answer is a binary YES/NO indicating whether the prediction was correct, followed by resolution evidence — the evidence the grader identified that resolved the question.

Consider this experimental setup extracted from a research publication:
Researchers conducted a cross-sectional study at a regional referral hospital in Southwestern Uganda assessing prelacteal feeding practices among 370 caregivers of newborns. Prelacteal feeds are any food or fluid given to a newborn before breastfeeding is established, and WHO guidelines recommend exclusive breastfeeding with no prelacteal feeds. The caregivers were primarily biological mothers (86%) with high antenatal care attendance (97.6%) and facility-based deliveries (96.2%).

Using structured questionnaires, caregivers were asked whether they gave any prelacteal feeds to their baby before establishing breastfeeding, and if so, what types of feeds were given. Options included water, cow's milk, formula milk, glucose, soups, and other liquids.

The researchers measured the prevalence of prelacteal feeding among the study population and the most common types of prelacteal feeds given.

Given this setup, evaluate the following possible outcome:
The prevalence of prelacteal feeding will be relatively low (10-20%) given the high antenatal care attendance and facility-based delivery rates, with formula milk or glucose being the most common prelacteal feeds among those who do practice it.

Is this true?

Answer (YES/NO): NO